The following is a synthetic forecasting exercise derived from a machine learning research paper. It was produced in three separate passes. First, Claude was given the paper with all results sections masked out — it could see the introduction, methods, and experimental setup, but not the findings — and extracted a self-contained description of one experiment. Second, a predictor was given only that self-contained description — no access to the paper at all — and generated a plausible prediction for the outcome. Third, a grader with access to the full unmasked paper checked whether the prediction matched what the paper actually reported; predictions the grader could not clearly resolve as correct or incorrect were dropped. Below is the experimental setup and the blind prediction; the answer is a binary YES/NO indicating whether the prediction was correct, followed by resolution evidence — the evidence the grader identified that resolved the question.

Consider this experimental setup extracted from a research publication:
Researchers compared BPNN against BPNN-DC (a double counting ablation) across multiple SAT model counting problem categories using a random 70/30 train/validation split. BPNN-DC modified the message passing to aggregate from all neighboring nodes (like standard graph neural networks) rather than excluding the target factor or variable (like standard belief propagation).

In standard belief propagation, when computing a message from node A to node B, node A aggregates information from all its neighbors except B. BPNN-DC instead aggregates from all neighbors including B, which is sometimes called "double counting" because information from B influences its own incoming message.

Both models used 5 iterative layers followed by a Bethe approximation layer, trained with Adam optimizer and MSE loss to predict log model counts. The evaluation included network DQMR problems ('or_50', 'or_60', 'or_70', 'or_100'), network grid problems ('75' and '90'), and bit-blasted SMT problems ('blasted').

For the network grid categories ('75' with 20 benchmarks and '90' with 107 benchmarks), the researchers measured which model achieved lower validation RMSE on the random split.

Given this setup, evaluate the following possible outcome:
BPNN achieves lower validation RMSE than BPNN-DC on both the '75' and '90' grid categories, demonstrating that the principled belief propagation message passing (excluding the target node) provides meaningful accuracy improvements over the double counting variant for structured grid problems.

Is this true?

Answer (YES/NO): NO